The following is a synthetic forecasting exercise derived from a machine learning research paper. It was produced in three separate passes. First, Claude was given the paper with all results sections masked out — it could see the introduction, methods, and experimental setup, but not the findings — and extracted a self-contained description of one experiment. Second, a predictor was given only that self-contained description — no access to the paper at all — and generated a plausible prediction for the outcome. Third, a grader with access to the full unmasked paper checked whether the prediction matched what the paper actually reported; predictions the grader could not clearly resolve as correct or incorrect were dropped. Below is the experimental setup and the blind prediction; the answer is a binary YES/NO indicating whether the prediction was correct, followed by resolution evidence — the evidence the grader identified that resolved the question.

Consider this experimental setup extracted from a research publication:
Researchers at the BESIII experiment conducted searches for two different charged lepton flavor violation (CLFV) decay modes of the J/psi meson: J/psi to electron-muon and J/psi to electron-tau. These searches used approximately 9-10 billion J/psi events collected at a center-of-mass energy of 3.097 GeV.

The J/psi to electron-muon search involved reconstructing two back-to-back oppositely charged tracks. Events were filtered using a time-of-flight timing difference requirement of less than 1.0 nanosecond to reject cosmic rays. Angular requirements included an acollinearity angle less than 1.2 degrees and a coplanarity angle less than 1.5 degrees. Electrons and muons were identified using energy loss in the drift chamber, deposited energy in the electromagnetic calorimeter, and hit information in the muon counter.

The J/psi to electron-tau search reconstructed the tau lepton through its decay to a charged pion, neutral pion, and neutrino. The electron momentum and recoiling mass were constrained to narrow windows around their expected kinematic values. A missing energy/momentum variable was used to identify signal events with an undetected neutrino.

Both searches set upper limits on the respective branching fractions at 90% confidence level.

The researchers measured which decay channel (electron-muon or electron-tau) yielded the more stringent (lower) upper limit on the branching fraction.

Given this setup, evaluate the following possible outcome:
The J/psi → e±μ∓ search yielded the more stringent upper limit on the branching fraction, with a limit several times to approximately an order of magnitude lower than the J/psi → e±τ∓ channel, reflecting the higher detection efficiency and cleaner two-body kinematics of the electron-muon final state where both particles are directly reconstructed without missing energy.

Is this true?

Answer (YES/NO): NO